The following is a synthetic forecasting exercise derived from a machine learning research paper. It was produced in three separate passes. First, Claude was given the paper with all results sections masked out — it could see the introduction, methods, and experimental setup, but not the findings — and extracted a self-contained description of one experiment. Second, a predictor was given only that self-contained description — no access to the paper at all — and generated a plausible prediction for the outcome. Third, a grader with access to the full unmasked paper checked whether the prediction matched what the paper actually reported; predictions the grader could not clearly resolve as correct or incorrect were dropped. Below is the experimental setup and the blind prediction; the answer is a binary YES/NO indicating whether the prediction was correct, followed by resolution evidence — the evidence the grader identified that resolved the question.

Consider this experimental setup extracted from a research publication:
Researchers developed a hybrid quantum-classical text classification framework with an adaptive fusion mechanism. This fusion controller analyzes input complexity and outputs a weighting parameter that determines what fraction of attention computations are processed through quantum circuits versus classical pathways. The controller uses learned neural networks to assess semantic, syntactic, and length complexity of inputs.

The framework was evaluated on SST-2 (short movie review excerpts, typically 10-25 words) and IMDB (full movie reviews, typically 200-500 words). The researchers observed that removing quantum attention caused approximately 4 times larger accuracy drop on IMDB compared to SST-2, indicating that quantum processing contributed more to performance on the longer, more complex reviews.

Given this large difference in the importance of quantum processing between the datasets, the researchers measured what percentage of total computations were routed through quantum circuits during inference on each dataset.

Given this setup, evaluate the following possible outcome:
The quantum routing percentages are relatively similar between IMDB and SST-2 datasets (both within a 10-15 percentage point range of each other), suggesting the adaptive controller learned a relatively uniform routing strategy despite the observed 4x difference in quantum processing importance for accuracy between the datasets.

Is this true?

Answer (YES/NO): YES